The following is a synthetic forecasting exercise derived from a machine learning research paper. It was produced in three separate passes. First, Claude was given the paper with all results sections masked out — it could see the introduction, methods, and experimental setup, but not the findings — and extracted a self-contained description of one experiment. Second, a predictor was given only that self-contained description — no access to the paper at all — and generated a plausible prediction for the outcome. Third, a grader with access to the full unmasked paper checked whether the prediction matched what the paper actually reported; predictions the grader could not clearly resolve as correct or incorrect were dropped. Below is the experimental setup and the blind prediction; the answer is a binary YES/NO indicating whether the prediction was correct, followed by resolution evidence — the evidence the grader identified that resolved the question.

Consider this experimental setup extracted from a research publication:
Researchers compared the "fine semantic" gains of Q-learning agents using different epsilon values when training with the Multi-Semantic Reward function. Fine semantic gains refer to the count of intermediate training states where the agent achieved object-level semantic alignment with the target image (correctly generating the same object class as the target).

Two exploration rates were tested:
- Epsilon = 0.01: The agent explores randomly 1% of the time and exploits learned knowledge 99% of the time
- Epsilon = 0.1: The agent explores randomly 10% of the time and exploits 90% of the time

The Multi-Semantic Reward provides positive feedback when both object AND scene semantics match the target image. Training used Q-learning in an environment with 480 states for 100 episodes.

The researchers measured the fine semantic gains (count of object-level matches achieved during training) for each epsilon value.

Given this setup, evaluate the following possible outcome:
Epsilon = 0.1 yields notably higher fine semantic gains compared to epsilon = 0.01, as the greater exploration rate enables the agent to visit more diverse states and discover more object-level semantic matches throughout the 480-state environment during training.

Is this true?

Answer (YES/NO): NO